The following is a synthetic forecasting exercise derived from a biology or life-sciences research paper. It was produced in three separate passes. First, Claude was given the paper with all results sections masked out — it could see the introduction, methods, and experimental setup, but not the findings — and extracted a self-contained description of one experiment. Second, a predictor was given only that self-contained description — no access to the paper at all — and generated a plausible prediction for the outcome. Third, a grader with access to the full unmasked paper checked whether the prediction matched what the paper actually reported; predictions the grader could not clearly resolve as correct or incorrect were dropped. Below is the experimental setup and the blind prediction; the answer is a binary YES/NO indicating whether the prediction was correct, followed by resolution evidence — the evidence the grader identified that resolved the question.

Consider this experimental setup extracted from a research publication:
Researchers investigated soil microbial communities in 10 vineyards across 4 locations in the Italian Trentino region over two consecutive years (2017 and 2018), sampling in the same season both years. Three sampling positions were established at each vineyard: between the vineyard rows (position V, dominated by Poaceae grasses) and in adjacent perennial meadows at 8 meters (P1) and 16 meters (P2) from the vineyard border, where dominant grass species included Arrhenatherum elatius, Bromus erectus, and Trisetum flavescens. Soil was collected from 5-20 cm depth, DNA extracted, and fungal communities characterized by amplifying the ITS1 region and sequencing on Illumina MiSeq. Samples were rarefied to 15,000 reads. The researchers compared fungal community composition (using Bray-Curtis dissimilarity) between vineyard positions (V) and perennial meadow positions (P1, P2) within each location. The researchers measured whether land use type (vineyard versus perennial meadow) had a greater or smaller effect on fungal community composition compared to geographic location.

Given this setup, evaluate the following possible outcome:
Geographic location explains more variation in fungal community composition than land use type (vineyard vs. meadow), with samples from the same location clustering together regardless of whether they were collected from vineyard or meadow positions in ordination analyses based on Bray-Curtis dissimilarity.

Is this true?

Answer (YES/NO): YES